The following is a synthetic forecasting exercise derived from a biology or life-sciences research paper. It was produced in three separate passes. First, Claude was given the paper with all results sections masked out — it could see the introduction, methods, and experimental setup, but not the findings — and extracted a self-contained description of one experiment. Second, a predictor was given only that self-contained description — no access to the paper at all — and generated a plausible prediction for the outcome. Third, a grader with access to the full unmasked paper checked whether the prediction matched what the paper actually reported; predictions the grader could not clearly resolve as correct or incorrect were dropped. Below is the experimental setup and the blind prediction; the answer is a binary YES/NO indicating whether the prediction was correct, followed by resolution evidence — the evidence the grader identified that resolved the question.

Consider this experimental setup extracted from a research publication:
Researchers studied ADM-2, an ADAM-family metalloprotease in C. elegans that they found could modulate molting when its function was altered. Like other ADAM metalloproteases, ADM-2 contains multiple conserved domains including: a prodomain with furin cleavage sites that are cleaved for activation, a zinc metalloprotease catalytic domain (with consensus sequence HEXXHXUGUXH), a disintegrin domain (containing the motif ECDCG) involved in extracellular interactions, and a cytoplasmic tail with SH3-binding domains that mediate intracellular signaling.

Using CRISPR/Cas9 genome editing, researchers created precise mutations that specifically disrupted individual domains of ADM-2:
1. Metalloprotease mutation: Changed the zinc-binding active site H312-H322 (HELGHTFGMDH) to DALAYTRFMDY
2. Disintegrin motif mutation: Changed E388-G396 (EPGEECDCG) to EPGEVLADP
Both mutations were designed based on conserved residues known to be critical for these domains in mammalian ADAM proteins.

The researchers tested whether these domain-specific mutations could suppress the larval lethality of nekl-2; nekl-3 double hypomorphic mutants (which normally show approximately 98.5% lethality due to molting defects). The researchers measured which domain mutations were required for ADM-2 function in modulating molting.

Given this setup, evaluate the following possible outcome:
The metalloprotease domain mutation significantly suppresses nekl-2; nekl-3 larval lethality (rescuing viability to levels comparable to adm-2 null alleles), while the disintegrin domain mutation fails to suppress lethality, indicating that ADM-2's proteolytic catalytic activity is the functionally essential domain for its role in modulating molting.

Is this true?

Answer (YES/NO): NO